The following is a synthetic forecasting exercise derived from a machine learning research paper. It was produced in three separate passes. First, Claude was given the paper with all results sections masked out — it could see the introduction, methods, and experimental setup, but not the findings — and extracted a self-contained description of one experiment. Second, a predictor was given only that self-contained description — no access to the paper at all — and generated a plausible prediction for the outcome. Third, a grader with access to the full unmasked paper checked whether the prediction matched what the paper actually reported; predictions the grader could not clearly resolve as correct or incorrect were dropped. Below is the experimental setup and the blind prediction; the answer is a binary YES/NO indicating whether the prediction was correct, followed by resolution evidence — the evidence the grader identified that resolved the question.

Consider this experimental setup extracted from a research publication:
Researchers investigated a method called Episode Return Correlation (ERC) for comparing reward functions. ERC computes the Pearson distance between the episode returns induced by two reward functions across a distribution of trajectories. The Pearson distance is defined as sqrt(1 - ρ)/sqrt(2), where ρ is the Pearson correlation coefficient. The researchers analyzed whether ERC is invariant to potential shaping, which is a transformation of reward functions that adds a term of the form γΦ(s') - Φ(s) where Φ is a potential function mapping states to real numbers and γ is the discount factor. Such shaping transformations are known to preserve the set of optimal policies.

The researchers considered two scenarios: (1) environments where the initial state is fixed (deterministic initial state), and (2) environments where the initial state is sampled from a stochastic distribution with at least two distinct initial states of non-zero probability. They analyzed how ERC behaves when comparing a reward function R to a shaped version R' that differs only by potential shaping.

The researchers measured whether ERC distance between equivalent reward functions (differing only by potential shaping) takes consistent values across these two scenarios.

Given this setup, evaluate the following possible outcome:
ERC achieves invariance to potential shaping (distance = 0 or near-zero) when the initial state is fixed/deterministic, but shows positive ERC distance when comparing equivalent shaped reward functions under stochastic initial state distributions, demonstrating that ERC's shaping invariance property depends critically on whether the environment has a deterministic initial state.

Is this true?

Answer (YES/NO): YES